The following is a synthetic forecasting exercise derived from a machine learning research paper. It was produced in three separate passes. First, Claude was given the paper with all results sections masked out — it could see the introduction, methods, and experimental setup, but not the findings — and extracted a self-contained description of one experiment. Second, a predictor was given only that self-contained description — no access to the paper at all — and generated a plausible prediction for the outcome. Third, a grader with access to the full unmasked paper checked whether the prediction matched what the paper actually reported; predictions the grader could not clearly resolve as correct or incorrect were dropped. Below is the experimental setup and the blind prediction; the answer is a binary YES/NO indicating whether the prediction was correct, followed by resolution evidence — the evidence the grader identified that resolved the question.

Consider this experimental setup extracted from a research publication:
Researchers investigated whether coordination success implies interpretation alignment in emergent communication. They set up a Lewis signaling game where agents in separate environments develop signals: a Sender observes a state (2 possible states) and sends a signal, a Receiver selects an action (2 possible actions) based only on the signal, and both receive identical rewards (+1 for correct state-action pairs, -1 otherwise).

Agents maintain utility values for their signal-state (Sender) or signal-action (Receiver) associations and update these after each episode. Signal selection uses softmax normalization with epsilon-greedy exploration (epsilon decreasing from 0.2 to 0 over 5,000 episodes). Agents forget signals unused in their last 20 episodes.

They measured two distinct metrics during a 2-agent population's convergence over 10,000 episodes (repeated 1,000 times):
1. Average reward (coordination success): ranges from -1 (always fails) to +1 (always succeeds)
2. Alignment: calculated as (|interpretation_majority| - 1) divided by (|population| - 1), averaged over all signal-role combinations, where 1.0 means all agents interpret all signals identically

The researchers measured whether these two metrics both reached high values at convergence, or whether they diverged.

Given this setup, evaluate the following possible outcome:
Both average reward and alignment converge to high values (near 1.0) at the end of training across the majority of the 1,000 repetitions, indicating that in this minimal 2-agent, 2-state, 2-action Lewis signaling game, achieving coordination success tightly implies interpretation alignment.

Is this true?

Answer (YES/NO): NO